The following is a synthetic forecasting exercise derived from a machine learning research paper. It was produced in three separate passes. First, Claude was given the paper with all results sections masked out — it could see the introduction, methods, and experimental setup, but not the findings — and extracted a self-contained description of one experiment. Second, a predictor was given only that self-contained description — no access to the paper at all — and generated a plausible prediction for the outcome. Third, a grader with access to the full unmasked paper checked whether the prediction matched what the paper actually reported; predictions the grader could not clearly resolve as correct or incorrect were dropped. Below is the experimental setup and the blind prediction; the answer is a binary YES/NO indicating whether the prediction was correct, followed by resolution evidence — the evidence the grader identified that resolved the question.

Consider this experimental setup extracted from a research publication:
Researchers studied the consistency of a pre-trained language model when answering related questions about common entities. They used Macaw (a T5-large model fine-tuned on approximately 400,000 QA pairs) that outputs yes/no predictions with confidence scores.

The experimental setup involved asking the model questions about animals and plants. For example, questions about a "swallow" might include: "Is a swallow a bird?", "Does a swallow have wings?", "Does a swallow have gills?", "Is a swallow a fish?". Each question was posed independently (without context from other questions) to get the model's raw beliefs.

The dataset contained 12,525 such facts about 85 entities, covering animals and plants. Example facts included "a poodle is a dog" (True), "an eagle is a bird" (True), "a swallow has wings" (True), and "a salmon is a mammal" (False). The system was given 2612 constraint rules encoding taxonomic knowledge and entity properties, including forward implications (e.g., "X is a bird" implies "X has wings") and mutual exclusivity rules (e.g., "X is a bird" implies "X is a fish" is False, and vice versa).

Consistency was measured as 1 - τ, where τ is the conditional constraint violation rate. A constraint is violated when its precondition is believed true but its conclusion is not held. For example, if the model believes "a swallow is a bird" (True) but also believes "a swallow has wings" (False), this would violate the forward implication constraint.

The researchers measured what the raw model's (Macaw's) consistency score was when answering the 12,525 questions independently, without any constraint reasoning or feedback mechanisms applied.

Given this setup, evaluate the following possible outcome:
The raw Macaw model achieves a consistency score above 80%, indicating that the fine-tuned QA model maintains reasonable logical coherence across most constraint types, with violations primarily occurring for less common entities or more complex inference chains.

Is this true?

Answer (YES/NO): NO